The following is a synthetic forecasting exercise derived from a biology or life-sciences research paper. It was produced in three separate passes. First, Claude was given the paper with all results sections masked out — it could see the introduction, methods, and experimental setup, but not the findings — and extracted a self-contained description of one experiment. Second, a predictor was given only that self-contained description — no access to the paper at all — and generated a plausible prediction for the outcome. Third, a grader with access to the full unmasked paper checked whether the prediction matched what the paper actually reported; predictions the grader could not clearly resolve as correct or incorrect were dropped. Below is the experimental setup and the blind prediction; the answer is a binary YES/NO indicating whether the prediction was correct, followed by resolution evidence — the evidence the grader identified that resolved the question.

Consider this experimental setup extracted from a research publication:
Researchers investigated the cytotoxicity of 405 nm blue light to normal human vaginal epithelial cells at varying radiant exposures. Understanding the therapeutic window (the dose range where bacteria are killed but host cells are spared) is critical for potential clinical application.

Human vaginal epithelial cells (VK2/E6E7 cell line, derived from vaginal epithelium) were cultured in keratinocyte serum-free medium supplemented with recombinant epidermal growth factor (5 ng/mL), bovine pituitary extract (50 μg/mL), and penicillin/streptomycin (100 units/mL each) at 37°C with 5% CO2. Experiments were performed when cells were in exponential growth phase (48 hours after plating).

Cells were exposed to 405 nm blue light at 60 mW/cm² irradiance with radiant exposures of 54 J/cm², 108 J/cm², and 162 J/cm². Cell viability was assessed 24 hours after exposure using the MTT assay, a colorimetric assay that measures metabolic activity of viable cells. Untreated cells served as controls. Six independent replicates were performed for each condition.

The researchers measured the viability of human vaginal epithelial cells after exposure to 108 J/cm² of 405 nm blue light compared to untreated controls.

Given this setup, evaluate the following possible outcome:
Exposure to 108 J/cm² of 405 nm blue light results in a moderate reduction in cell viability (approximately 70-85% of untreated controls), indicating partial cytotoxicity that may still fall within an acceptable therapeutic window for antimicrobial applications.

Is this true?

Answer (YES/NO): NO